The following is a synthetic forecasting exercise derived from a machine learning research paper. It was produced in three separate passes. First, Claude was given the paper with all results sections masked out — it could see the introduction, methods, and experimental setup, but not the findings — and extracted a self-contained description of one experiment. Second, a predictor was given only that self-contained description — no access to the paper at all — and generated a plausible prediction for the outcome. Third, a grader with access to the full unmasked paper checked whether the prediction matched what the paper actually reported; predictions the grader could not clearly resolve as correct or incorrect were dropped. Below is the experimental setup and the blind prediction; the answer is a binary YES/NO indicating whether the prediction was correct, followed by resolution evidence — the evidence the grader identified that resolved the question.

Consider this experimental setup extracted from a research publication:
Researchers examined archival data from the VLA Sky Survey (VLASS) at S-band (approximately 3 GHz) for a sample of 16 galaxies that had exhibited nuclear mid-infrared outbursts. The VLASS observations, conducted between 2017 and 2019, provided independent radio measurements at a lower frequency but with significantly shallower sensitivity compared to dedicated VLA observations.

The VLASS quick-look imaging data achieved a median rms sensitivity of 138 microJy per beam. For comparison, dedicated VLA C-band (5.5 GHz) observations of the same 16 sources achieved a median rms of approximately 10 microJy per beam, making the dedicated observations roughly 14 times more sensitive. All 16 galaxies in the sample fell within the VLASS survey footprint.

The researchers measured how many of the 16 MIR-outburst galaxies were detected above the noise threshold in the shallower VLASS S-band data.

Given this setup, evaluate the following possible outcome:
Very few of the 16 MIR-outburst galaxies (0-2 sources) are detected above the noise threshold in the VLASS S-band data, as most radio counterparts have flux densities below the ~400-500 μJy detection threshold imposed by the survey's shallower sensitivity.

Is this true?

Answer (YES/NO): NO